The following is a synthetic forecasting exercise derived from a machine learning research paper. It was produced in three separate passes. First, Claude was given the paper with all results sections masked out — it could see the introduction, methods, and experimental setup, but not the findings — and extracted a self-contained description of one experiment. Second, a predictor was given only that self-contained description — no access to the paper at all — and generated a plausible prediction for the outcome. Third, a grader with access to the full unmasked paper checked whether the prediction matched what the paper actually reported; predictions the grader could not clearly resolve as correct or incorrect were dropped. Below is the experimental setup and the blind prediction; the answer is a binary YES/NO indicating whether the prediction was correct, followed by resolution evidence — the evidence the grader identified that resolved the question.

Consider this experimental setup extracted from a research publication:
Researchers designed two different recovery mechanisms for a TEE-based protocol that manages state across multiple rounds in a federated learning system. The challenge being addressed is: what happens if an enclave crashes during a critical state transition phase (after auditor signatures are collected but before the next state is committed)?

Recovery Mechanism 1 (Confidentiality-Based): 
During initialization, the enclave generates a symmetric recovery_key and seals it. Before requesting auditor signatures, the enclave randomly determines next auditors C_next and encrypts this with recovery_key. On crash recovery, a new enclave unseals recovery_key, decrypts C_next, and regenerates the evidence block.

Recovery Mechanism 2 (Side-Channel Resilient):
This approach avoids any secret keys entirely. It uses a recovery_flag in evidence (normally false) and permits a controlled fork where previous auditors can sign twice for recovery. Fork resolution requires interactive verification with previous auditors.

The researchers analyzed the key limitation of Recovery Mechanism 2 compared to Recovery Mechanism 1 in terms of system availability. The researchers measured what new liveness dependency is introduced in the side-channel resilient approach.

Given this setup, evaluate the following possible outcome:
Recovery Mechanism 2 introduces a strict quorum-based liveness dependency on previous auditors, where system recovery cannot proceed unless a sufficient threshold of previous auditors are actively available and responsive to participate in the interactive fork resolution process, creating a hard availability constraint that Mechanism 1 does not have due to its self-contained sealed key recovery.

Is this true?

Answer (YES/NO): YES